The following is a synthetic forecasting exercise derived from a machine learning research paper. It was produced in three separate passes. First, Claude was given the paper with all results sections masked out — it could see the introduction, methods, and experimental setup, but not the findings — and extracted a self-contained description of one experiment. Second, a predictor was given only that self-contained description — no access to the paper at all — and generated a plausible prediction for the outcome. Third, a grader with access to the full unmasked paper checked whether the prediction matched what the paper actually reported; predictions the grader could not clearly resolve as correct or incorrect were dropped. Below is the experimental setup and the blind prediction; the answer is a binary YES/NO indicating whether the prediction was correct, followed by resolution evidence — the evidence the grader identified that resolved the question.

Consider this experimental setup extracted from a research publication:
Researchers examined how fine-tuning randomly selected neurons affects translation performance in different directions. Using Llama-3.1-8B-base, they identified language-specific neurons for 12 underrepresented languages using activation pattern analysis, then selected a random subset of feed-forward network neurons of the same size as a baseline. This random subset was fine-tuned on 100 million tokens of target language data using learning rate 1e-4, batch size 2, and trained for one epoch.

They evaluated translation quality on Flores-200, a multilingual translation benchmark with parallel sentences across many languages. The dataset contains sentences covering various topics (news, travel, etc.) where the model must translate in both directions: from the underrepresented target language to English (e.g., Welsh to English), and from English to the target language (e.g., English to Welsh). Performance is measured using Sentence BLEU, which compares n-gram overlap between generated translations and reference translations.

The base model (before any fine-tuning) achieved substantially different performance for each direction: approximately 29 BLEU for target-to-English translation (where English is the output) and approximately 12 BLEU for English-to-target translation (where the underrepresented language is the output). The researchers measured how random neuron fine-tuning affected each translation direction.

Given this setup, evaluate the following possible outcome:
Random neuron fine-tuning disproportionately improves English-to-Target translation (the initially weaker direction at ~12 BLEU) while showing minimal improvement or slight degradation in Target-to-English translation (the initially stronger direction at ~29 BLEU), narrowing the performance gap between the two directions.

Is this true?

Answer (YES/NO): NO